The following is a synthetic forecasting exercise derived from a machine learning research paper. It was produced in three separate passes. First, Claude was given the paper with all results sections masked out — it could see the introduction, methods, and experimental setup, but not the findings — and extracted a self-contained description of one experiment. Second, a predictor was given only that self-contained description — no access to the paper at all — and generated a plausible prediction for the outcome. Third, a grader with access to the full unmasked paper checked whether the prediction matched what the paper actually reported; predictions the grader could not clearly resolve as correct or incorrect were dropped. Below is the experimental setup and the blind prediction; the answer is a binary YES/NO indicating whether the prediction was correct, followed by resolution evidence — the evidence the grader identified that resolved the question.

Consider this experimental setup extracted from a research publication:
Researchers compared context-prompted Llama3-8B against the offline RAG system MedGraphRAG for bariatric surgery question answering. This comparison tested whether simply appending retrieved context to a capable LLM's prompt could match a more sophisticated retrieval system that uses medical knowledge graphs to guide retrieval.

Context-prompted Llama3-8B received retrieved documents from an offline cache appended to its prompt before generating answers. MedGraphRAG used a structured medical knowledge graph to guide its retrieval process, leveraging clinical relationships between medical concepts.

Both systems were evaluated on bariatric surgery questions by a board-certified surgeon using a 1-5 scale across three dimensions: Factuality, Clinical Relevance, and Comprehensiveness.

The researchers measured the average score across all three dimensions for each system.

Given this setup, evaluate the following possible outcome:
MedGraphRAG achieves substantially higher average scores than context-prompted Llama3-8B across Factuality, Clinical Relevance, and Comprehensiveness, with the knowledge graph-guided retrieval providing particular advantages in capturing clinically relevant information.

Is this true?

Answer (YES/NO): NO